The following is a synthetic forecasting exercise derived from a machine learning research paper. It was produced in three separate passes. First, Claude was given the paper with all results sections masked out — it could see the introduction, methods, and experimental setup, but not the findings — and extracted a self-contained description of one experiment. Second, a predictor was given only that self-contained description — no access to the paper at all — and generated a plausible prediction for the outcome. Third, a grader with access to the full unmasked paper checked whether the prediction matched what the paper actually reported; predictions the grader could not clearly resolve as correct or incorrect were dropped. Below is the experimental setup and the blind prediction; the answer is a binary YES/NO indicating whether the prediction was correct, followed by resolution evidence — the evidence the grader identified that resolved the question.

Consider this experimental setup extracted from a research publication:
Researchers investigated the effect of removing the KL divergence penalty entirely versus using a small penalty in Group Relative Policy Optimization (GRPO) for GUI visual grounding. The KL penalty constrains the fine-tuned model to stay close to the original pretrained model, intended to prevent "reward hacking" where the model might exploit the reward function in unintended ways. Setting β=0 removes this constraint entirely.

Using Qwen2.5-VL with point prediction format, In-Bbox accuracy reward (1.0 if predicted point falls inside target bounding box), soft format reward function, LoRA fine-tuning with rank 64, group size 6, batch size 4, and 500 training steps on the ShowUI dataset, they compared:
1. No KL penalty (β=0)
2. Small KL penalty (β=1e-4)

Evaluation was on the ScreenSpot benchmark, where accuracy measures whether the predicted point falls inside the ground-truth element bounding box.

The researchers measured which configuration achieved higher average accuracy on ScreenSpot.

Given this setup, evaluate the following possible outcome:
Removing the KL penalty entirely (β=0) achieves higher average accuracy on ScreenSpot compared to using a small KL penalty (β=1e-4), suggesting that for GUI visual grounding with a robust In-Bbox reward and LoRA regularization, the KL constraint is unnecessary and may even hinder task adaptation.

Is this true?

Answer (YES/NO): NO